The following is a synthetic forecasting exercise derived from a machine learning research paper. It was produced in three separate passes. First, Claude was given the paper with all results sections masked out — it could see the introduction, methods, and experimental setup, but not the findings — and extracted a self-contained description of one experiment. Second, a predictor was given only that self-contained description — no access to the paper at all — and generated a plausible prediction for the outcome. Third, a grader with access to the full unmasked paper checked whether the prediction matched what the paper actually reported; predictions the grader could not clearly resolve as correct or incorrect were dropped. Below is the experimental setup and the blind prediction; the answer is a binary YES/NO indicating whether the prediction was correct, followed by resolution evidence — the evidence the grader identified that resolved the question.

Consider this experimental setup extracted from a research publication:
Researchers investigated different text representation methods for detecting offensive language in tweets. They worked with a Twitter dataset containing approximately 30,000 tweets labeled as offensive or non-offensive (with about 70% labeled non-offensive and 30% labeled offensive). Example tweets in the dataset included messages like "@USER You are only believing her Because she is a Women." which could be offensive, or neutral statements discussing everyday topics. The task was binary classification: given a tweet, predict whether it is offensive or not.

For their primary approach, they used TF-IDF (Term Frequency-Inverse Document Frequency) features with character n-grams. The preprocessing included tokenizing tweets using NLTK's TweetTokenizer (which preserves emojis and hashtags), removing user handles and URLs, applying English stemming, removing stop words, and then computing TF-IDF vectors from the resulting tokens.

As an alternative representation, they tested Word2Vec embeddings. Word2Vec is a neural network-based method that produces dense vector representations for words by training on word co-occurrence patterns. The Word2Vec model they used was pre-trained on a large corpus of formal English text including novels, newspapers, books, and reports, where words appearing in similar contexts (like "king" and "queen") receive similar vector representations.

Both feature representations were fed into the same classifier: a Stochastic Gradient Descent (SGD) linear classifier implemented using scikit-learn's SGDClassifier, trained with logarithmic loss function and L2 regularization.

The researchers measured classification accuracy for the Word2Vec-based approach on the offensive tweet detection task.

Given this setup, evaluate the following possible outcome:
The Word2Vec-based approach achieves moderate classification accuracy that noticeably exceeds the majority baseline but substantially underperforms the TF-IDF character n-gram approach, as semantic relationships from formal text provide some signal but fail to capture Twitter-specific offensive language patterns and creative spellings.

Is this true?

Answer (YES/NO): NO